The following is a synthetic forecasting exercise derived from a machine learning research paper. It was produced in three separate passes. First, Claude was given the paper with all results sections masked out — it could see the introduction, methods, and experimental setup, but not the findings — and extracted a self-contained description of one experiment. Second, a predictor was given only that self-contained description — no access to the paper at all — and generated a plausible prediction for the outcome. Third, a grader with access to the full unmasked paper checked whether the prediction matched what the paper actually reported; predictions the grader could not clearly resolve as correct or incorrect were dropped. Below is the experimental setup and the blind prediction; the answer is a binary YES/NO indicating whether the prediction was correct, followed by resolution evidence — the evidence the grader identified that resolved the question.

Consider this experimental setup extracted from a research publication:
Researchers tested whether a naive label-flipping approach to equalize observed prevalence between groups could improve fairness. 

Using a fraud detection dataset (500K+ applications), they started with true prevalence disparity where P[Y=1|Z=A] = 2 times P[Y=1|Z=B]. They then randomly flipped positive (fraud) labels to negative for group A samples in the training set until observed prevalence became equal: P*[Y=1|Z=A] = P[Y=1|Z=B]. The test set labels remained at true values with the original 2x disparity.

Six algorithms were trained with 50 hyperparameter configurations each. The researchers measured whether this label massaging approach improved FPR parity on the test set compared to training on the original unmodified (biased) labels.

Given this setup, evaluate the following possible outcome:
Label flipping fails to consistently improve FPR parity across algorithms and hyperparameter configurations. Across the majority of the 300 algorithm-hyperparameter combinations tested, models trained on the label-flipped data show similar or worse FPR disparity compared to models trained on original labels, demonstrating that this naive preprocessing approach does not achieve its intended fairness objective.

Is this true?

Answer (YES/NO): NO